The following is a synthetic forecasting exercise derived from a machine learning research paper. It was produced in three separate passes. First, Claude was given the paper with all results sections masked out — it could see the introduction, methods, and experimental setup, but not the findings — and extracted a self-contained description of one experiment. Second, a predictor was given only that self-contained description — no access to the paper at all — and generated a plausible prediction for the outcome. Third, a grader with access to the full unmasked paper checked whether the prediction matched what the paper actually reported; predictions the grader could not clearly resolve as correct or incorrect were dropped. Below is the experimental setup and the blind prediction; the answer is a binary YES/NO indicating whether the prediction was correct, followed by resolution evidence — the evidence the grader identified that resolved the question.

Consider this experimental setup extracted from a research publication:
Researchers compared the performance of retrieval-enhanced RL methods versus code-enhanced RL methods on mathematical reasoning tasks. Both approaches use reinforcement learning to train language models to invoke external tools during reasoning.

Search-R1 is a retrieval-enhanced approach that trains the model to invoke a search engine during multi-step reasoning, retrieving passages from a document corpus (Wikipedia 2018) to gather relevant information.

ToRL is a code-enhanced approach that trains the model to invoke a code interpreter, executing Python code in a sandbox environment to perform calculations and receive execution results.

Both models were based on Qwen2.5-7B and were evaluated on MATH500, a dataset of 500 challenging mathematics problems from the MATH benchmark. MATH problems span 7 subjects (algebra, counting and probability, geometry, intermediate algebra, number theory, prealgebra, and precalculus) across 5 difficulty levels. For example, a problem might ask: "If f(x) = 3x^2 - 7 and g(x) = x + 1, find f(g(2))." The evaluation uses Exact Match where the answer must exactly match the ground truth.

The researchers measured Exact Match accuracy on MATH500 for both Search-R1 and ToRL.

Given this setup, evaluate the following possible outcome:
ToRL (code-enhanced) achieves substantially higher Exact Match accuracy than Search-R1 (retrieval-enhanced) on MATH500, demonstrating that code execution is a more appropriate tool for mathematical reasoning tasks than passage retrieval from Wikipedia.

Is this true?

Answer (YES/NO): YES